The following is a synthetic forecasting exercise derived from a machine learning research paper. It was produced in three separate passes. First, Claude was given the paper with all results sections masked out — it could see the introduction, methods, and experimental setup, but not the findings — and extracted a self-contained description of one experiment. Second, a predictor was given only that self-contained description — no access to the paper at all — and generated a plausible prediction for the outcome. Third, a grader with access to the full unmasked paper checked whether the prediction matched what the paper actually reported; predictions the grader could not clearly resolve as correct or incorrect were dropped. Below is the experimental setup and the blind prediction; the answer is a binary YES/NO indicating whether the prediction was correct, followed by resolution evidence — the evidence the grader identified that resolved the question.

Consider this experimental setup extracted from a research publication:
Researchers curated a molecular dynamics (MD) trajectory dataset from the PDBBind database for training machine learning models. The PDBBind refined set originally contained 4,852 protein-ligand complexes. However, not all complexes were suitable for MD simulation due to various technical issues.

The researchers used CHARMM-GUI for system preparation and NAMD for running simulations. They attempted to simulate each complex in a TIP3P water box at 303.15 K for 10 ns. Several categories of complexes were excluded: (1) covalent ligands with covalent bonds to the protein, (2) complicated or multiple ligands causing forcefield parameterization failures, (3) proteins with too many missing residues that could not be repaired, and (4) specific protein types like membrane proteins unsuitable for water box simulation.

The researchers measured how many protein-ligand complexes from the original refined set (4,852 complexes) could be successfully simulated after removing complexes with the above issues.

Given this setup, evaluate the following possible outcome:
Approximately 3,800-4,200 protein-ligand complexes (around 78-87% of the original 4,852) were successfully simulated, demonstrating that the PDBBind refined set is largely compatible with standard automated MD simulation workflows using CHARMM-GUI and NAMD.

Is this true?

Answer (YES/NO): NO